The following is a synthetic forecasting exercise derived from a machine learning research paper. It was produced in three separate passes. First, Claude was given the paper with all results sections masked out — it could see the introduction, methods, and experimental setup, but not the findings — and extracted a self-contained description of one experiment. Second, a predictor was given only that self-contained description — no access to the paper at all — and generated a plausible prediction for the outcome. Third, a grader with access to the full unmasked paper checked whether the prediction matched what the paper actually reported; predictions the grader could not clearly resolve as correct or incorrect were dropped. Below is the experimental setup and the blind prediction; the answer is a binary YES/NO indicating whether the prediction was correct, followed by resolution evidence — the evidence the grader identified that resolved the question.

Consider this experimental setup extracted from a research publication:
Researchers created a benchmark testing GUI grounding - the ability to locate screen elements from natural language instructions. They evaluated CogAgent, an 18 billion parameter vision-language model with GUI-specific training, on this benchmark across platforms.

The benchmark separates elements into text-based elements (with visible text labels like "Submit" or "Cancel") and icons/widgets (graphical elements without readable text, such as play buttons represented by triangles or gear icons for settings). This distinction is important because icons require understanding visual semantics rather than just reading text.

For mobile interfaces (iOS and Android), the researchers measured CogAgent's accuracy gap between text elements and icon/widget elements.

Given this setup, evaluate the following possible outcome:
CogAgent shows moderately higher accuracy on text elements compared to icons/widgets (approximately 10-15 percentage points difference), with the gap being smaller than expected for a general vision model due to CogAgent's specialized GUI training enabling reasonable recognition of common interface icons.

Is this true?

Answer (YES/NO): NO